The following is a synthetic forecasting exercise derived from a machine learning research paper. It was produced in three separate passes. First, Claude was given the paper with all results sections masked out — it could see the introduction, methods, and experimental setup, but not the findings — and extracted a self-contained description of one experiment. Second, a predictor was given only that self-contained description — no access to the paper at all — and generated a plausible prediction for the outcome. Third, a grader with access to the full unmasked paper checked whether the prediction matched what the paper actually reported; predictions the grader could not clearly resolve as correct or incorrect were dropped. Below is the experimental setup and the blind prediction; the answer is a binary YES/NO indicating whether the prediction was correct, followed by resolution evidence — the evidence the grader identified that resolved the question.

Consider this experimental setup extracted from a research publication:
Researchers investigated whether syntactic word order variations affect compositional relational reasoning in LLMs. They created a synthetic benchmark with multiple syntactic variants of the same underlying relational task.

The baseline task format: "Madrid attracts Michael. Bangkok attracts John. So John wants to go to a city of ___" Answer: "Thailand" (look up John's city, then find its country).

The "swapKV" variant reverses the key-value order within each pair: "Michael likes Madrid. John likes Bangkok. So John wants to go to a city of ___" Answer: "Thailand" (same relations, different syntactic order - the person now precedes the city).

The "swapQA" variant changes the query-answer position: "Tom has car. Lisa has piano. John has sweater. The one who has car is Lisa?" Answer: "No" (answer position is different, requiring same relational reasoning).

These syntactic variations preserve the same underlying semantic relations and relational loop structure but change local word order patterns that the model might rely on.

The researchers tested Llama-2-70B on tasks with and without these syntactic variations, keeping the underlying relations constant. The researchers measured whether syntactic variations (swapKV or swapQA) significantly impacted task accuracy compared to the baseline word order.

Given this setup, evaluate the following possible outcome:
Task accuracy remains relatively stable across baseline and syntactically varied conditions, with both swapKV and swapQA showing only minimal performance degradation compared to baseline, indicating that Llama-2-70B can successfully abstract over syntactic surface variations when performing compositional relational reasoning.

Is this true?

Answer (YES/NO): YES